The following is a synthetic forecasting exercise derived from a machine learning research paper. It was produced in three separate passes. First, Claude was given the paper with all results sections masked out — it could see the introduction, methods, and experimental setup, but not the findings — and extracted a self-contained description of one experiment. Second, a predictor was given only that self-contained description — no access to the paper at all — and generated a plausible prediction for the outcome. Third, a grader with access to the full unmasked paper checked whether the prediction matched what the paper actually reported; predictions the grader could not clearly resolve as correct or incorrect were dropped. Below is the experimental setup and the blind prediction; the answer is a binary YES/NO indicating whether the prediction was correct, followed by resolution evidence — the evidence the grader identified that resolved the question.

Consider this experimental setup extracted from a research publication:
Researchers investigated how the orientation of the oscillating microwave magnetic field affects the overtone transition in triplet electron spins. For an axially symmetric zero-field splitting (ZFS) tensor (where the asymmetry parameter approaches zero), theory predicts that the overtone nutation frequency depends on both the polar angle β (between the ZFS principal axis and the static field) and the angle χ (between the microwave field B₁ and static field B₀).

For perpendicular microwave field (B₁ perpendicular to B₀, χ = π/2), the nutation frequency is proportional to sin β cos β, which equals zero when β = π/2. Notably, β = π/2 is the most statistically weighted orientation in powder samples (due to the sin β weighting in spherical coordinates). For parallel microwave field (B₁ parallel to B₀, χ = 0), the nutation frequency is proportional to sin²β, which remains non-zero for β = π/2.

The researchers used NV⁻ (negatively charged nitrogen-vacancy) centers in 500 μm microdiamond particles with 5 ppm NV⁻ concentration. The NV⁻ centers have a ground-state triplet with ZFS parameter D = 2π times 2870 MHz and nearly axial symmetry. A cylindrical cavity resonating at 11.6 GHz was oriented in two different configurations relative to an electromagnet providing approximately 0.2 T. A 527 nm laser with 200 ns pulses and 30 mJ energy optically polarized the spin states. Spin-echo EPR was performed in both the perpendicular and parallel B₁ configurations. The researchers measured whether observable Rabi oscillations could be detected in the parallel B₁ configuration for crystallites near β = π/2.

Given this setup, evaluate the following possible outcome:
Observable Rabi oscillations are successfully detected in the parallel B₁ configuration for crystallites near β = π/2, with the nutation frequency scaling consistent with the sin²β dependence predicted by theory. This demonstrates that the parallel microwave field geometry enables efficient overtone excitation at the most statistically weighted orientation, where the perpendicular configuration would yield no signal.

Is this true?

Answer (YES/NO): YES